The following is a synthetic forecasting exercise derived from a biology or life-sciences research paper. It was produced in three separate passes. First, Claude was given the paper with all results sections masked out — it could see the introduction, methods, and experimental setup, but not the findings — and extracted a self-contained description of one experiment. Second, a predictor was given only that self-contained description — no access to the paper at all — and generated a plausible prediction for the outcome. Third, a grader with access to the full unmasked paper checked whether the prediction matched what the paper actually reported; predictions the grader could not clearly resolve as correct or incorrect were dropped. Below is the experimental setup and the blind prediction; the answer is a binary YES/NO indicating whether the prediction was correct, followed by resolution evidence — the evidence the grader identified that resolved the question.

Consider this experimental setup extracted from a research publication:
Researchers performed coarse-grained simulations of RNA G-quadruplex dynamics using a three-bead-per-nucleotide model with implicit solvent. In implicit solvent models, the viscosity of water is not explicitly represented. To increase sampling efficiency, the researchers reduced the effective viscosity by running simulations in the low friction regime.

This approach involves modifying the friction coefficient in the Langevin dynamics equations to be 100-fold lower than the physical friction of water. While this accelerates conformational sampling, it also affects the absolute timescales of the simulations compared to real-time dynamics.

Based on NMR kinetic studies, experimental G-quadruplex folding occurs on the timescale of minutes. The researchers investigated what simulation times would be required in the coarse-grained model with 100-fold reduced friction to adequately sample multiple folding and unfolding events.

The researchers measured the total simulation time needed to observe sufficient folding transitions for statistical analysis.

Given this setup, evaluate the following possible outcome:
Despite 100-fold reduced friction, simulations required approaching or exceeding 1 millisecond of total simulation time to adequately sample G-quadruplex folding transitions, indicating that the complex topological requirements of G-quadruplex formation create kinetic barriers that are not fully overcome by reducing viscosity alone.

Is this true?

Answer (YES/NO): NO